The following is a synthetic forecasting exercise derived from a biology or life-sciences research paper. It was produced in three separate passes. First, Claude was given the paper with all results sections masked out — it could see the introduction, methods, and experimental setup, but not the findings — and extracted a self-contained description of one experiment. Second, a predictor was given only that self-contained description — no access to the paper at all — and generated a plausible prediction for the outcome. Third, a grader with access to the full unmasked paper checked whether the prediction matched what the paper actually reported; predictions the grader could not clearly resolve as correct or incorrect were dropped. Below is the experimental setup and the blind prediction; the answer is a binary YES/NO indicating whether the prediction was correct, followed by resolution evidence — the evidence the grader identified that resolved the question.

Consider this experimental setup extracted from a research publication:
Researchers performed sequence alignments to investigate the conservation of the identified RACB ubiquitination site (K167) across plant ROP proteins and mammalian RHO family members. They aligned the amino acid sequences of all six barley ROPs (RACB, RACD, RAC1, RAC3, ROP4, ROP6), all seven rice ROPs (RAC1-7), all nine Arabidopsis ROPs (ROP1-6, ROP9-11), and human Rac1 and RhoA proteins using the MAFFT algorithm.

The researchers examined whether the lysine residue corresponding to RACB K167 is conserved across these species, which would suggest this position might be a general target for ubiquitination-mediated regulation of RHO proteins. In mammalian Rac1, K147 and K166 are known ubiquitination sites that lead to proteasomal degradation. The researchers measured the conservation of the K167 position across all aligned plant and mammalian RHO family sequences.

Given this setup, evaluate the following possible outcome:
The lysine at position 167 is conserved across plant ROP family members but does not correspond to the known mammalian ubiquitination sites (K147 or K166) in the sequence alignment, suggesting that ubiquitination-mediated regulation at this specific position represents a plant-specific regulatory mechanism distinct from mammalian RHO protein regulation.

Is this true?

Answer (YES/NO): NO